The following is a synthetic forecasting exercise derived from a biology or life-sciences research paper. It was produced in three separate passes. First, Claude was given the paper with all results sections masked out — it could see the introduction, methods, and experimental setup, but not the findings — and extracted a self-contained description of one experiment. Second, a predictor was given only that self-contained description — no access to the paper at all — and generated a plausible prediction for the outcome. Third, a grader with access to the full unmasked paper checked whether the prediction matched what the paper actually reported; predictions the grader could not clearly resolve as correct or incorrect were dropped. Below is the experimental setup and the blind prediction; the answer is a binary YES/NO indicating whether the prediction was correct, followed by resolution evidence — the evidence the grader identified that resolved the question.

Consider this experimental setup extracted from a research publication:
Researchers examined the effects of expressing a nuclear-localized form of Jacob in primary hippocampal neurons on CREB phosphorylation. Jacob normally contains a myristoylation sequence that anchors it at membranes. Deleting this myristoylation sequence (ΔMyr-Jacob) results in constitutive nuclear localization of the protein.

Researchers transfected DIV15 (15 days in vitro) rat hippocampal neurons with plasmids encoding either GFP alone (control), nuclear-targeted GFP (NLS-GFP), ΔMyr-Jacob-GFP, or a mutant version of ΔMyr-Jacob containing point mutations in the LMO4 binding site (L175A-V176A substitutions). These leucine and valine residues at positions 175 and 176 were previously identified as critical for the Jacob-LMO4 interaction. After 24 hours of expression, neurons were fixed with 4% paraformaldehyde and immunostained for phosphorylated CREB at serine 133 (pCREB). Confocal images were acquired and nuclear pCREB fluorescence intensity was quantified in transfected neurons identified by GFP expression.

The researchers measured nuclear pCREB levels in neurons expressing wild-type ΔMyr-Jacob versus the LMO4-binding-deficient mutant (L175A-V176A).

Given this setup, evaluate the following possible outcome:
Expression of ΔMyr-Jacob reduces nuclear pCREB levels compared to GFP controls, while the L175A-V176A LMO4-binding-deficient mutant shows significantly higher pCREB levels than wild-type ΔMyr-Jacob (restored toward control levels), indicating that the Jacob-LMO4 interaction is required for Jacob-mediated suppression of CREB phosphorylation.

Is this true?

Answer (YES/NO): YES